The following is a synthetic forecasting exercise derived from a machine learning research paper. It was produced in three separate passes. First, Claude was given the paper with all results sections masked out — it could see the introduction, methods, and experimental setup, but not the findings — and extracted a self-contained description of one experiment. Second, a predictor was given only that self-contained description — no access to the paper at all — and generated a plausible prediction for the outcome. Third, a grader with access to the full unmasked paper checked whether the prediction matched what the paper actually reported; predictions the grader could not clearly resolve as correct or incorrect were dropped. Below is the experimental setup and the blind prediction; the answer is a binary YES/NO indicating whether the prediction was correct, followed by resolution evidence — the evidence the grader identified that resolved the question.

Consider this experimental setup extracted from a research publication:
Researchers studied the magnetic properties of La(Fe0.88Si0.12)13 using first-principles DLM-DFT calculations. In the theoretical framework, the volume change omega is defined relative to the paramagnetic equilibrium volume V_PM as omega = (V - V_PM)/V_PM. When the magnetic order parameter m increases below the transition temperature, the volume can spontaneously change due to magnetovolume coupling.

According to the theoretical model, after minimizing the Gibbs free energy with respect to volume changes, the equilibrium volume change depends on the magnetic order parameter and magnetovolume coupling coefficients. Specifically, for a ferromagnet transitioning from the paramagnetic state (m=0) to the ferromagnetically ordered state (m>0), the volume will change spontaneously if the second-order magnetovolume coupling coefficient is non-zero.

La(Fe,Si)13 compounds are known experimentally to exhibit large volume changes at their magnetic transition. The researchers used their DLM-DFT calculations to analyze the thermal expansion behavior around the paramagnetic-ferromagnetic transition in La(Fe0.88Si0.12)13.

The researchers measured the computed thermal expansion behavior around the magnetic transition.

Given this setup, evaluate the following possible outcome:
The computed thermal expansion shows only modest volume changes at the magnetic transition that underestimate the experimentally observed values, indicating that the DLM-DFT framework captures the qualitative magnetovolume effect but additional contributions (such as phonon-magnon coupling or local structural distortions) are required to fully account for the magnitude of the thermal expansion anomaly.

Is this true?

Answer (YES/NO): NO